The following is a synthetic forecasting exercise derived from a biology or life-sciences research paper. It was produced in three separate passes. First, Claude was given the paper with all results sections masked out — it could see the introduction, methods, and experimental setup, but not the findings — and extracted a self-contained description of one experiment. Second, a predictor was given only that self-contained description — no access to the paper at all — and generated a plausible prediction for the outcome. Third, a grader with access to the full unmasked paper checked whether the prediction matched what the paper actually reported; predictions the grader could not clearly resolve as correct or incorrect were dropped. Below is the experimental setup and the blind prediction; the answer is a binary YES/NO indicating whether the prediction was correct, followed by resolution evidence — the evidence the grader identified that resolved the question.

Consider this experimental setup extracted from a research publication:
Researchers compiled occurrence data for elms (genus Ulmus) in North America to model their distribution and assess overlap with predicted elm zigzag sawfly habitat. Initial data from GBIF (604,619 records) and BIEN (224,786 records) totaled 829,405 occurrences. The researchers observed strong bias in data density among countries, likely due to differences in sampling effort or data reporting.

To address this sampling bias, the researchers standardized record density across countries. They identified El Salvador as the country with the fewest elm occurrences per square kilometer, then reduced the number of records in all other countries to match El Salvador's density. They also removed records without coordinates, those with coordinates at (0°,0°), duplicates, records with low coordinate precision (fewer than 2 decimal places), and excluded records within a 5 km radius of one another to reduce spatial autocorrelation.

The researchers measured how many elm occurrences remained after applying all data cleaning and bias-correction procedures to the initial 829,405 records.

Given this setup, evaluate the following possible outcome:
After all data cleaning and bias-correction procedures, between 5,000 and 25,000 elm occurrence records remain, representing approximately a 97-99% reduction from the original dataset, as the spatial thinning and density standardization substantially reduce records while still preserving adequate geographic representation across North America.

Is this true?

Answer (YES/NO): NO